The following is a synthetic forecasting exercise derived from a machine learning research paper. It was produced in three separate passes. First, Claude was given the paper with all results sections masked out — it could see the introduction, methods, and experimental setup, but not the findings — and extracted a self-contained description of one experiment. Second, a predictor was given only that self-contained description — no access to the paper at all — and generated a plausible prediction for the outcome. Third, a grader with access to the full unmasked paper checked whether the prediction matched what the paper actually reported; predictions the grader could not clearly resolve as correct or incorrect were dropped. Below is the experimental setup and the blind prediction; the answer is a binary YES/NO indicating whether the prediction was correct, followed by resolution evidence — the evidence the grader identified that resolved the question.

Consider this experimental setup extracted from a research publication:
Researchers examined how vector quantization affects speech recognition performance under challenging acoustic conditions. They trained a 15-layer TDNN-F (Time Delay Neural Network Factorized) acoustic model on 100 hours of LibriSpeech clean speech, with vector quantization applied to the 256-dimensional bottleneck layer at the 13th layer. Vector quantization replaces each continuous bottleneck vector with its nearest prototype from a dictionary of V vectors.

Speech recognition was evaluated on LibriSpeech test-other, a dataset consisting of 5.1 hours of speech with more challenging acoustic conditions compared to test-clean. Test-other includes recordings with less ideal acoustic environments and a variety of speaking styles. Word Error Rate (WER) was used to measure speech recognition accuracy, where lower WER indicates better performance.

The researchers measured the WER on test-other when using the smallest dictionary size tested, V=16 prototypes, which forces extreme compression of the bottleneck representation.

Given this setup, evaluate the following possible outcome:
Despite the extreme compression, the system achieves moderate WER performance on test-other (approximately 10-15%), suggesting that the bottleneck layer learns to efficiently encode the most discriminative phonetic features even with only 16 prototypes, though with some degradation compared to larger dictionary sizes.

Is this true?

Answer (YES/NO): NO